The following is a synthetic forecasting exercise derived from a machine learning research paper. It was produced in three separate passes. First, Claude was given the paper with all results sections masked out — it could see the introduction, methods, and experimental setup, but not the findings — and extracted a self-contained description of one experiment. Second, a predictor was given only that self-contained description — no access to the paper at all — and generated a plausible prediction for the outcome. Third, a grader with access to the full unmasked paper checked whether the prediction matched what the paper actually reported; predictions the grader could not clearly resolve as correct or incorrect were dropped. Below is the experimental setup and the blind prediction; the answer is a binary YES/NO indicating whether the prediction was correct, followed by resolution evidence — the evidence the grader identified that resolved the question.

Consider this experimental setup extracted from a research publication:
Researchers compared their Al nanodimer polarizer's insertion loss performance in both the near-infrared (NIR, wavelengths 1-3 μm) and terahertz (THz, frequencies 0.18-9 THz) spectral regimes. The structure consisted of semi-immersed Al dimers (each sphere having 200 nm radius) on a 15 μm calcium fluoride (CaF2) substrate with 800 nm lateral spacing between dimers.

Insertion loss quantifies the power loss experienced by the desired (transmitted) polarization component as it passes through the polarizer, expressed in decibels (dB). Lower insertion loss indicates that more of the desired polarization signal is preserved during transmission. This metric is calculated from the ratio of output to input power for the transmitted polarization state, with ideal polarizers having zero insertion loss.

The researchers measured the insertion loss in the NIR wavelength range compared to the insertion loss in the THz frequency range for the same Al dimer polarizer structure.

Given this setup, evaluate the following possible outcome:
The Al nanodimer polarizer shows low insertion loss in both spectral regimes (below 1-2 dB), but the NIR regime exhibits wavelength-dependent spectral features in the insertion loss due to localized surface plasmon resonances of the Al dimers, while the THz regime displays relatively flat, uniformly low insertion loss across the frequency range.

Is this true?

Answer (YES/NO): NO